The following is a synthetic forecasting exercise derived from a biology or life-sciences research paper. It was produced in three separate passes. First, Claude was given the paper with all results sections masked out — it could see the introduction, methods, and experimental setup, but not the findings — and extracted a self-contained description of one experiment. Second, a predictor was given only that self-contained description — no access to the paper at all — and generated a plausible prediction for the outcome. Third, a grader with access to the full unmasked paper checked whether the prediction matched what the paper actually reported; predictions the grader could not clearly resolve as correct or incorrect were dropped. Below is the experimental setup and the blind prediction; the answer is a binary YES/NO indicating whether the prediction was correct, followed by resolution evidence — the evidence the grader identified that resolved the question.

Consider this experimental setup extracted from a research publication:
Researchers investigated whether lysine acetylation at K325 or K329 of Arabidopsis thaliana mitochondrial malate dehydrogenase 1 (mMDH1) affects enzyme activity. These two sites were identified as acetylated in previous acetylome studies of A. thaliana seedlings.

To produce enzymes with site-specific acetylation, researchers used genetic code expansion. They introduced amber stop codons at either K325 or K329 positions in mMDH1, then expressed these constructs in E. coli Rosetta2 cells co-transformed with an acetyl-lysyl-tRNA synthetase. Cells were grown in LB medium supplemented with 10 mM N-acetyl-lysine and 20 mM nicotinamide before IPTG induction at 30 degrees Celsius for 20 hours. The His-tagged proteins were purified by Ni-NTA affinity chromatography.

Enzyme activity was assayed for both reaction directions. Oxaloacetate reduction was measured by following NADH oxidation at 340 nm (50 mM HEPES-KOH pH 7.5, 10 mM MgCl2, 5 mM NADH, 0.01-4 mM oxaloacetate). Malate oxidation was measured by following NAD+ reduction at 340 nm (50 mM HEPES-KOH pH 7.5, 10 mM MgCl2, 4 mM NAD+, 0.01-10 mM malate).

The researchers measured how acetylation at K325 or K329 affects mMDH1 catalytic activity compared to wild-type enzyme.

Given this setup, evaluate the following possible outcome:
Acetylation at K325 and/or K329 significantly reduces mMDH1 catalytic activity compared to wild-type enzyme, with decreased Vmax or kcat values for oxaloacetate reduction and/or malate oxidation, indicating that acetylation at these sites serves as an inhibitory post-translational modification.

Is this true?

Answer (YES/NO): NO